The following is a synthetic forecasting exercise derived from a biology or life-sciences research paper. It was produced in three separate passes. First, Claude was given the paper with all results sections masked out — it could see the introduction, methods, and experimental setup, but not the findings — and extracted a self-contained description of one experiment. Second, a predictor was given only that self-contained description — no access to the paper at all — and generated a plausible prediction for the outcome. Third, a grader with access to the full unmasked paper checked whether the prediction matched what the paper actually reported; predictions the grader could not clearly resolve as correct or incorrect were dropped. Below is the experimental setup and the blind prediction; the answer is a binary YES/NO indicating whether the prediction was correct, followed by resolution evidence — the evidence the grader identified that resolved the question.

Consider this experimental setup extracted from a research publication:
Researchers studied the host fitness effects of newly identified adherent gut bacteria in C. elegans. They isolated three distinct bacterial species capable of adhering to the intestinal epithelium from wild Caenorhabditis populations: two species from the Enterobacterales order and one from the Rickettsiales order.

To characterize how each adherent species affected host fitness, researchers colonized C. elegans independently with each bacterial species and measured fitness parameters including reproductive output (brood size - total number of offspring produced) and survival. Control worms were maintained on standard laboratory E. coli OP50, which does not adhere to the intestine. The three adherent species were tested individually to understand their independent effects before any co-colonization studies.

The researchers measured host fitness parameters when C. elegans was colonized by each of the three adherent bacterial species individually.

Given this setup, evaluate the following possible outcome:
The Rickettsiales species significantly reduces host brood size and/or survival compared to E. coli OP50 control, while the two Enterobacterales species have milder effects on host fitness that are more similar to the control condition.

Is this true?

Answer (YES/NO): NO